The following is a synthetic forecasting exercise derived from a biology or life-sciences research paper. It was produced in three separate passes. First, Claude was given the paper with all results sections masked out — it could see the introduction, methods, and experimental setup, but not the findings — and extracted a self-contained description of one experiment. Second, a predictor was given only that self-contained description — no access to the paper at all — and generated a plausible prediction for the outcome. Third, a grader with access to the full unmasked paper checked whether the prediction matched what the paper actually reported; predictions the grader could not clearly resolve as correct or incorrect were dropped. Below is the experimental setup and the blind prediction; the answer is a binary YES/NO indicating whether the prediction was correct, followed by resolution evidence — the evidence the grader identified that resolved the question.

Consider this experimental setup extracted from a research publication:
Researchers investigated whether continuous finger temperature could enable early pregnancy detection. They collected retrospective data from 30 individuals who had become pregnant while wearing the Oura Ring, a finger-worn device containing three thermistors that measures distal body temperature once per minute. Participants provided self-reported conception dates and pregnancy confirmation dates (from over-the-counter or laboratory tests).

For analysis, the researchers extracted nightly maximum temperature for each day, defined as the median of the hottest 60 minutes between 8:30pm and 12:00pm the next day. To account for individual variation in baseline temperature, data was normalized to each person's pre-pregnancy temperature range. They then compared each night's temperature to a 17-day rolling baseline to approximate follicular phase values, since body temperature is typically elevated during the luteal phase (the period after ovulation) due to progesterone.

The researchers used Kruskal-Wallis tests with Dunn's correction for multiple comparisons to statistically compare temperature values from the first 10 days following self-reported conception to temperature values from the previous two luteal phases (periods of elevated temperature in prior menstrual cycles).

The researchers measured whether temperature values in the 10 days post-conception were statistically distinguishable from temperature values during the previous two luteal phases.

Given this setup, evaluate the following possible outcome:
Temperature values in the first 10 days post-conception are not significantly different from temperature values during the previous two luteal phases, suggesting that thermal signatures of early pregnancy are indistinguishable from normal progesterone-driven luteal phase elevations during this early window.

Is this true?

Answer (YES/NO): NO